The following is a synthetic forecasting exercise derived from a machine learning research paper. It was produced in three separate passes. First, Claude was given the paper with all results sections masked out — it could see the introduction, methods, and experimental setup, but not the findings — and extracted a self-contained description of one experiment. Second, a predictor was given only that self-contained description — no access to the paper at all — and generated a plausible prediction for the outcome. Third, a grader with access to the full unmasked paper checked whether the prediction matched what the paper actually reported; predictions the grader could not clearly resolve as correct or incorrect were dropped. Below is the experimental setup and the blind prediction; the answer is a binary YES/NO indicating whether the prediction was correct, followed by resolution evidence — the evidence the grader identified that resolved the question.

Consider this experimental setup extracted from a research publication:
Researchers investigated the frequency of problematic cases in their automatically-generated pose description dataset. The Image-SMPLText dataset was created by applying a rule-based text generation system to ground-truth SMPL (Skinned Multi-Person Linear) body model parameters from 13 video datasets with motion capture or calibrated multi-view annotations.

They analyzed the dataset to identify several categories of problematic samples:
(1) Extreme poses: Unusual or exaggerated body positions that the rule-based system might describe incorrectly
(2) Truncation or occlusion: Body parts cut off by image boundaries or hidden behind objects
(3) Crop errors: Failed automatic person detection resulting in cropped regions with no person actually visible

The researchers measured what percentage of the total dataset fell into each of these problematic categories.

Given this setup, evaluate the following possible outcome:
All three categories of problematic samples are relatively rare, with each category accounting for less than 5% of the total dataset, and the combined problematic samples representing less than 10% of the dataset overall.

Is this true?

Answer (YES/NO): NO